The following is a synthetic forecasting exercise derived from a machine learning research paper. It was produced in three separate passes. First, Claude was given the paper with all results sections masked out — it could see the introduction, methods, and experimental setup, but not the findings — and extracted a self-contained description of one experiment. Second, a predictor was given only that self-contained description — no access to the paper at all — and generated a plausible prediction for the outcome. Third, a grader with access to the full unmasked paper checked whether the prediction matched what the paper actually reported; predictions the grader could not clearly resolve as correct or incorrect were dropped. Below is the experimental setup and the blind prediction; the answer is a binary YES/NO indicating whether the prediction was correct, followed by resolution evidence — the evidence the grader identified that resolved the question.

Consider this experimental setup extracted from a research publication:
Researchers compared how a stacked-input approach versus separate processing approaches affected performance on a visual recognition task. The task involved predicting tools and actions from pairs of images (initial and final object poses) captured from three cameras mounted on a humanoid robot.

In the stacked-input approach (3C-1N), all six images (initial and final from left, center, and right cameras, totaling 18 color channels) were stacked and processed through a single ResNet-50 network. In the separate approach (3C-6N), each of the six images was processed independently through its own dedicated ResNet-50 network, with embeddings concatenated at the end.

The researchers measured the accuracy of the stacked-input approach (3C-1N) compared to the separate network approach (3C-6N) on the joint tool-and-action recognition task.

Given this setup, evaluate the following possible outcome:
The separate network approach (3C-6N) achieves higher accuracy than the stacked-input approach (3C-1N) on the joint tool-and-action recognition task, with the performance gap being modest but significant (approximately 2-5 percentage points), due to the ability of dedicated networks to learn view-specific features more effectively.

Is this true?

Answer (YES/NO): NO